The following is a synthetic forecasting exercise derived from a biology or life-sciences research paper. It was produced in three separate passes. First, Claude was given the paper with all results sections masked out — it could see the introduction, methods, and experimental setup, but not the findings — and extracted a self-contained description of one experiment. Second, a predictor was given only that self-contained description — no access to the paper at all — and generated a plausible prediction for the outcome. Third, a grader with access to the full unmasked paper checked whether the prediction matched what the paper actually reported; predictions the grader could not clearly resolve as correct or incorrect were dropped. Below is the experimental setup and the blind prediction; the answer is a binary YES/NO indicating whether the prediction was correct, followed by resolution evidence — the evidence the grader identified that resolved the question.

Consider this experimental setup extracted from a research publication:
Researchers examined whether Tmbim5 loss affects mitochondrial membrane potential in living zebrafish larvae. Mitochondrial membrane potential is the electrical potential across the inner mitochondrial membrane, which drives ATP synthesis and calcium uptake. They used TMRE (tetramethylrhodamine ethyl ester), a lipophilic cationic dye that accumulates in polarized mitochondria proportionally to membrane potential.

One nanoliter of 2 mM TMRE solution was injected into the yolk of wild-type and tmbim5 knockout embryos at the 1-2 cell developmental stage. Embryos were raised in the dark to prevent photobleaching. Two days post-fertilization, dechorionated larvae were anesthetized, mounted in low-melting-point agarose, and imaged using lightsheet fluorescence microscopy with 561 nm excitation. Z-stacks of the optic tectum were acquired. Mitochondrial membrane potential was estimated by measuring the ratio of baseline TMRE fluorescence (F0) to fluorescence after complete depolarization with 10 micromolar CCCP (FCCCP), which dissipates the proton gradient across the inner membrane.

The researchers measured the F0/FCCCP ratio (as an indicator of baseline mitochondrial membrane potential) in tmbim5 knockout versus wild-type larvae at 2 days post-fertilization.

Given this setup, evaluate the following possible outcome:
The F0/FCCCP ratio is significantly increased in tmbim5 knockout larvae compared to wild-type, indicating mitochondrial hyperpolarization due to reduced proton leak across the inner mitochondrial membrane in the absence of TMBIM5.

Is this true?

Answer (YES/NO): NO